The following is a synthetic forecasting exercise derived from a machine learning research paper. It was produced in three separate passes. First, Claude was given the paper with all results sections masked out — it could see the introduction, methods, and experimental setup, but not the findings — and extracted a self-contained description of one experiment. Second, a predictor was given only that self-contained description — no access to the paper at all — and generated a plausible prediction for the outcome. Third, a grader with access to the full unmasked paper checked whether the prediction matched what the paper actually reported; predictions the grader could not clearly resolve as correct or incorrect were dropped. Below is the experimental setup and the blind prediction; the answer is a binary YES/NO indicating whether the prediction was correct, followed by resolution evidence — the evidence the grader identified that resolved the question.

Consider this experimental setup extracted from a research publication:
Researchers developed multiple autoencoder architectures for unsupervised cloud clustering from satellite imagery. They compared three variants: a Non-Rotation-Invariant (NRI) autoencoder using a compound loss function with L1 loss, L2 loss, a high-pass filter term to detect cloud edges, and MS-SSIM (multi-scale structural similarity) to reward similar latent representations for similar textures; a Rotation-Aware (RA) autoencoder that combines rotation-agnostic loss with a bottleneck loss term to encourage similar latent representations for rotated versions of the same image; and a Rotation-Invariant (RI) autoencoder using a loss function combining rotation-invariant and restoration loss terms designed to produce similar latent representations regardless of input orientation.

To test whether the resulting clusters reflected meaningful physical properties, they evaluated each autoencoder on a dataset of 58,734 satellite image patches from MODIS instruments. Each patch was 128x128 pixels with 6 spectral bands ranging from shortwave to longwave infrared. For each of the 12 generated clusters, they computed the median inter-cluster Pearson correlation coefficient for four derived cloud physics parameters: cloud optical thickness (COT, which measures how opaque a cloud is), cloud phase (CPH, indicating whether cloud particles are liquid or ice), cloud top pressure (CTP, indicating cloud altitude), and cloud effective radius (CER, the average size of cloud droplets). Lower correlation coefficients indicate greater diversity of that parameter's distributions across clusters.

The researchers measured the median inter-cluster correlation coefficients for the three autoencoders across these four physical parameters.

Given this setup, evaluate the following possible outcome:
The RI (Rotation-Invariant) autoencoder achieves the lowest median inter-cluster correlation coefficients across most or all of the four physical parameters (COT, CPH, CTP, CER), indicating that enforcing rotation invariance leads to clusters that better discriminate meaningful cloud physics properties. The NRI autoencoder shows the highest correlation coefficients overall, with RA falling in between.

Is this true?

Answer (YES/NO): NO